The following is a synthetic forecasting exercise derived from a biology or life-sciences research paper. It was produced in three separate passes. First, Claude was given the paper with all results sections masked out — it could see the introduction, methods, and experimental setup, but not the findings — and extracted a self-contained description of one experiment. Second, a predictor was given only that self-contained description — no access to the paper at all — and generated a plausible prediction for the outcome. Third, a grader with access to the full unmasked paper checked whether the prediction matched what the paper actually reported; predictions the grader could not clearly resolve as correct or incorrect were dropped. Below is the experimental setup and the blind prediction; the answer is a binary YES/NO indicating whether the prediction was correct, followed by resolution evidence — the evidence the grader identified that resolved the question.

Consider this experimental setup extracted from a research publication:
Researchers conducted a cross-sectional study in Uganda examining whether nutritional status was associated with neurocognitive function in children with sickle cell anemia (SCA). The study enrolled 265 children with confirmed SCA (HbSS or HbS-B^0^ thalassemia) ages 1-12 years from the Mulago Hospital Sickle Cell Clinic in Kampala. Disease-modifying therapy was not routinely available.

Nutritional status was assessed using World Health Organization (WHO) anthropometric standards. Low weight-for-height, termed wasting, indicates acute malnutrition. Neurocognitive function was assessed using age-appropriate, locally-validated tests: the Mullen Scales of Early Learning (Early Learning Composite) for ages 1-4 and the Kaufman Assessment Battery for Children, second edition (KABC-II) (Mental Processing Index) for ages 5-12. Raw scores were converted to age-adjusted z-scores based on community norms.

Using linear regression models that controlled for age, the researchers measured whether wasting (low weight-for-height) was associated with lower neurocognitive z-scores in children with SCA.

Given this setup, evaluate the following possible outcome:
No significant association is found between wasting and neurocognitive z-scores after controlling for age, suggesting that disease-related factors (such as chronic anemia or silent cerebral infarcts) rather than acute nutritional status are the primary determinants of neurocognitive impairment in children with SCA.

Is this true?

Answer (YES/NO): NO